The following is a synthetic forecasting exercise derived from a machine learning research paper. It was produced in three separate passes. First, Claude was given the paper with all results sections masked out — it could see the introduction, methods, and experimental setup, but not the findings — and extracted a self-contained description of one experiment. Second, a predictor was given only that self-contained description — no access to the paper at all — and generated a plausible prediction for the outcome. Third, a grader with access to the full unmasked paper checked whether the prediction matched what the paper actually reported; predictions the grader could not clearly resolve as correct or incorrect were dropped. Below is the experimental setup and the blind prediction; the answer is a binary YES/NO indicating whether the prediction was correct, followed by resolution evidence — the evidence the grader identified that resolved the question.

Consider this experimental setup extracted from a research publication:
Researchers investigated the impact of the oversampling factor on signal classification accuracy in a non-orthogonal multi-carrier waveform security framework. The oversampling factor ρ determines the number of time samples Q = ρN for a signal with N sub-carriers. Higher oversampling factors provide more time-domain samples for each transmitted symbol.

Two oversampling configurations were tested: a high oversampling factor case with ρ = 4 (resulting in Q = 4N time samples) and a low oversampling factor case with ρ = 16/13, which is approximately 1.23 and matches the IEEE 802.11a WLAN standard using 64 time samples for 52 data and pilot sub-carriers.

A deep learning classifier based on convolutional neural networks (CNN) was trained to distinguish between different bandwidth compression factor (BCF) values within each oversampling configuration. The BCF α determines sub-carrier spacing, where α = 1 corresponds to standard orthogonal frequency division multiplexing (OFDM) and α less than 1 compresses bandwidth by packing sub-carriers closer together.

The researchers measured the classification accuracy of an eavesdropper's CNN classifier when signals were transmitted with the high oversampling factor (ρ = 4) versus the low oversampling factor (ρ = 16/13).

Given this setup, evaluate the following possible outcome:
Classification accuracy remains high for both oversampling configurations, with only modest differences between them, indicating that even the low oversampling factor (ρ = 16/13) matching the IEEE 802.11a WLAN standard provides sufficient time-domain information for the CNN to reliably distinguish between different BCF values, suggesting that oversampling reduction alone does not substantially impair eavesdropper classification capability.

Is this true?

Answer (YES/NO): NO